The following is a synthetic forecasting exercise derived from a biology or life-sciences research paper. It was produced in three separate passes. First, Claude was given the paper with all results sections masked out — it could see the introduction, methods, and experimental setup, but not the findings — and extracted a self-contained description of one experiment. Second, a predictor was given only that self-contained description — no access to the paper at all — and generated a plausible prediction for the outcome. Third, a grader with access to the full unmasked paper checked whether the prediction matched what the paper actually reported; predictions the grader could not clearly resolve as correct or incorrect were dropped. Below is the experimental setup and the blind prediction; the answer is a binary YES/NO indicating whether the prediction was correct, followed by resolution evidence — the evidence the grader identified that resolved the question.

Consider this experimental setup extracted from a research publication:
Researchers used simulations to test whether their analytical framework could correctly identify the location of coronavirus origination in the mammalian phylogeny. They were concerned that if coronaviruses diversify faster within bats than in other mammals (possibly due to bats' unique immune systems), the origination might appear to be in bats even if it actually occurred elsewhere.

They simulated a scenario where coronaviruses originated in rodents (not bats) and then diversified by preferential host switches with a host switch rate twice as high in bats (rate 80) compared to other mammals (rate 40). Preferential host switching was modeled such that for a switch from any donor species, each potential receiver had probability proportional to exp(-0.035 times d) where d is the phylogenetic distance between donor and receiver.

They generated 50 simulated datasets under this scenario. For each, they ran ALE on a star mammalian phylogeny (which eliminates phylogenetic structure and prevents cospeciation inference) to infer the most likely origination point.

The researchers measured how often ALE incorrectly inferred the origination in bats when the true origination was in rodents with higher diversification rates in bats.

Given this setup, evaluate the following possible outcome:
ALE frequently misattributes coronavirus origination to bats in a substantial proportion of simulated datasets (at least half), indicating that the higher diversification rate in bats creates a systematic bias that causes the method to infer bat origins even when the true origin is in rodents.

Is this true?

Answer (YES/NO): NO